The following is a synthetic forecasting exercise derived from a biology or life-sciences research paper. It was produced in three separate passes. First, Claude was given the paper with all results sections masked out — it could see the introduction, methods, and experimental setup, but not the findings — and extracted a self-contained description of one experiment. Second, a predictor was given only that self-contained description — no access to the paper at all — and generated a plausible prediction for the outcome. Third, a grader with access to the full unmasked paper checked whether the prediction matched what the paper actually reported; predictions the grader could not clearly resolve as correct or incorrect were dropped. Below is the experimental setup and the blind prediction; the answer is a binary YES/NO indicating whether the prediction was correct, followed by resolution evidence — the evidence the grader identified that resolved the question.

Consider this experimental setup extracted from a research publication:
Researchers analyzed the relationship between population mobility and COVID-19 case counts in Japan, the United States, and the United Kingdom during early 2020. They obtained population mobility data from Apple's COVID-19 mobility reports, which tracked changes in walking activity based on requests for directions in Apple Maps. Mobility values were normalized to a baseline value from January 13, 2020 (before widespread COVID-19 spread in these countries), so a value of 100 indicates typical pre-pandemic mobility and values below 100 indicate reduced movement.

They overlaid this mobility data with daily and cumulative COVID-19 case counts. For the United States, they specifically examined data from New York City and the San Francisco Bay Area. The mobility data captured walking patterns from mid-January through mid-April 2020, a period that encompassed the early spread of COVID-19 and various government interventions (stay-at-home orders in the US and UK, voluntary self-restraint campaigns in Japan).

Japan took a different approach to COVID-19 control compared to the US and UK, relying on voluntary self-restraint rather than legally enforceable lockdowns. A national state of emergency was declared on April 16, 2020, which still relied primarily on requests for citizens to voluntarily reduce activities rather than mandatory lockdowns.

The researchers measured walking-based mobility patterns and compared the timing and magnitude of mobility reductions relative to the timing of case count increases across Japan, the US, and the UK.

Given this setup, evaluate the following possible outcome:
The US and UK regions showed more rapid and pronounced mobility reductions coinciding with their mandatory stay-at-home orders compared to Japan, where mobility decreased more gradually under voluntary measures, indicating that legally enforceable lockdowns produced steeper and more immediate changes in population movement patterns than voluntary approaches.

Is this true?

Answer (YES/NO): NO